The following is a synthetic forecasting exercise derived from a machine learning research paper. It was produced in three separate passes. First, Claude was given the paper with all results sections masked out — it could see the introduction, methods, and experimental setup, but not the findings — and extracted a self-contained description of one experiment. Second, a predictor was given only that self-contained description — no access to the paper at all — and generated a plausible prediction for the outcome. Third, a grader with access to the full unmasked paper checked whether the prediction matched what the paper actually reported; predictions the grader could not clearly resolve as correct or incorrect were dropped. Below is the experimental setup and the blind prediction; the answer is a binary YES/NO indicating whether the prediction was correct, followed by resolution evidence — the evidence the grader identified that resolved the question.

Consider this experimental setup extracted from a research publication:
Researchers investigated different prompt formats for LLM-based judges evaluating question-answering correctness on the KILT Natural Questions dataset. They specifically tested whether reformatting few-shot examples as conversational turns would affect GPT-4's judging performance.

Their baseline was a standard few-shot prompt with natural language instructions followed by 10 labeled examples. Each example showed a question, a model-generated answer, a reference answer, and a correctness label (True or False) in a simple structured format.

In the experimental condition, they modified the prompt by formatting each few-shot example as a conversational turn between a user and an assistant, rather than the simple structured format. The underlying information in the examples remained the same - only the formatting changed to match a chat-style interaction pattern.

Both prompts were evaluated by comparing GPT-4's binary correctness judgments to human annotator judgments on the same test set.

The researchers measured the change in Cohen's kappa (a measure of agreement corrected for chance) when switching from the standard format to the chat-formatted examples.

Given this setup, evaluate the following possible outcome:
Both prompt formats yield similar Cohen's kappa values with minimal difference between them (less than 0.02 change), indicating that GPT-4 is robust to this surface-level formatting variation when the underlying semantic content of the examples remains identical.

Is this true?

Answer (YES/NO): NO